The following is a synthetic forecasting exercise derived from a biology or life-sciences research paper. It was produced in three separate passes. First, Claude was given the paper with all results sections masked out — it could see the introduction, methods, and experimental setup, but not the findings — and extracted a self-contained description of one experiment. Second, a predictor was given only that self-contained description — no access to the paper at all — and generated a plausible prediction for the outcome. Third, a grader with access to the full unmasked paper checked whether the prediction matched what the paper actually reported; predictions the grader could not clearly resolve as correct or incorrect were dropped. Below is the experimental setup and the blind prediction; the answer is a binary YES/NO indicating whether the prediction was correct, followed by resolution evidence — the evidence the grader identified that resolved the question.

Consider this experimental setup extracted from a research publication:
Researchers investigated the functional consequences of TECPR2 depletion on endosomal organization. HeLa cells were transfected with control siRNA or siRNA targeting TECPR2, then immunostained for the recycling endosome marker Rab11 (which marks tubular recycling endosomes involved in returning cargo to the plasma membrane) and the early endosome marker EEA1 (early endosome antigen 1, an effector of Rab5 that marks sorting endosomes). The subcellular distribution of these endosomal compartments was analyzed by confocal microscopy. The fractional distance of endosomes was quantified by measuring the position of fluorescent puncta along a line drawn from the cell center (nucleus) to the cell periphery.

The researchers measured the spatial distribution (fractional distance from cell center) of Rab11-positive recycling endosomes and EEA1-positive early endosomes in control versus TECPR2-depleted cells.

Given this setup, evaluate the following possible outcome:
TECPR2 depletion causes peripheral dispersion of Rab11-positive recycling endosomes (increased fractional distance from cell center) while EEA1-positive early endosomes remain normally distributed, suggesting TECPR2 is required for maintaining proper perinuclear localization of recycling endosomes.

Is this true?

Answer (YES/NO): NO